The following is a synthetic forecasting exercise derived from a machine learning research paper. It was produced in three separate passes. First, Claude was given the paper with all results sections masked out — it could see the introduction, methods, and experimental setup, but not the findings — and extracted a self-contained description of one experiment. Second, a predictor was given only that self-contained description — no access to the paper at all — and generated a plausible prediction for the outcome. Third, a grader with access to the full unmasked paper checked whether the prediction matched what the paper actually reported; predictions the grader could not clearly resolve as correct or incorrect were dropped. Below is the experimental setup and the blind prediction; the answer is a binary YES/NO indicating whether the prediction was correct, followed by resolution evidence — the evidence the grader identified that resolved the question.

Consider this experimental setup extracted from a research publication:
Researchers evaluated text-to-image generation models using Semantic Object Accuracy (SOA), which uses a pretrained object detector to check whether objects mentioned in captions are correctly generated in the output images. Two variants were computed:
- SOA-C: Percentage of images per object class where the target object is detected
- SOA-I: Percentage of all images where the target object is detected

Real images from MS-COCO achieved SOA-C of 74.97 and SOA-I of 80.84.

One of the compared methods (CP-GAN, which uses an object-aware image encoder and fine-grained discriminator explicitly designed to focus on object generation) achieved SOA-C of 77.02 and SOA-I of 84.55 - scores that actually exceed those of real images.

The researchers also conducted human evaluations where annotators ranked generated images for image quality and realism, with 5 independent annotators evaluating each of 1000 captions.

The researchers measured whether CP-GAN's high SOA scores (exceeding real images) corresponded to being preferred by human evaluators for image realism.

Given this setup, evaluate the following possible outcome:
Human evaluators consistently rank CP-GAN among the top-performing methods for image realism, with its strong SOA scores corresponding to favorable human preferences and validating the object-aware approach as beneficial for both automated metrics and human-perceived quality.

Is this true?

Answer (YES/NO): NO